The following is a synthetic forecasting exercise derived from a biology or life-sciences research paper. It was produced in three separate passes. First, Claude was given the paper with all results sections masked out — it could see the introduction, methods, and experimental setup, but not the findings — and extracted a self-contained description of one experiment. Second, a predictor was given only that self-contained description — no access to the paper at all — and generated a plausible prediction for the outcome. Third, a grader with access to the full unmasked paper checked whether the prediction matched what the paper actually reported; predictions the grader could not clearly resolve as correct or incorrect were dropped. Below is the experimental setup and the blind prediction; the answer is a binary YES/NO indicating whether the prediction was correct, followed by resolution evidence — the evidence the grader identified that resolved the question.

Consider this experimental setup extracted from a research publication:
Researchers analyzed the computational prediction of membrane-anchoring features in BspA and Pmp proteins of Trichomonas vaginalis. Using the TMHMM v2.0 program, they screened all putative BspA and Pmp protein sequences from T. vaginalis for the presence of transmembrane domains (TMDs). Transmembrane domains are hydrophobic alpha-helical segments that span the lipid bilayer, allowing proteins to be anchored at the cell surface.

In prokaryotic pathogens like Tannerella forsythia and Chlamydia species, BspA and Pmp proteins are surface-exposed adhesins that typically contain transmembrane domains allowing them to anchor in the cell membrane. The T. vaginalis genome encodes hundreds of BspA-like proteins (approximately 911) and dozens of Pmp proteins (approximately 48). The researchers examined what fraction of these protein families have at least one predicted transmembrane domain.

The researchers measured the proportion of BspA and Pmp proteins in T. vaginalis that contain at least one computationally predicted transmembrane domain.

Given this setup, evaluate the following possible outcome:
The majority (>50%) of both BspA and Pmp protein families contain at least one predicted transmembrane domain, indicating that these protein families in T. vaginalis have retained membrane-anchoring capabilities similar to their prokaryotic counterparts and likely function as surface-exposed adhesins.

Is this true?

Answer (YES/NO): NO